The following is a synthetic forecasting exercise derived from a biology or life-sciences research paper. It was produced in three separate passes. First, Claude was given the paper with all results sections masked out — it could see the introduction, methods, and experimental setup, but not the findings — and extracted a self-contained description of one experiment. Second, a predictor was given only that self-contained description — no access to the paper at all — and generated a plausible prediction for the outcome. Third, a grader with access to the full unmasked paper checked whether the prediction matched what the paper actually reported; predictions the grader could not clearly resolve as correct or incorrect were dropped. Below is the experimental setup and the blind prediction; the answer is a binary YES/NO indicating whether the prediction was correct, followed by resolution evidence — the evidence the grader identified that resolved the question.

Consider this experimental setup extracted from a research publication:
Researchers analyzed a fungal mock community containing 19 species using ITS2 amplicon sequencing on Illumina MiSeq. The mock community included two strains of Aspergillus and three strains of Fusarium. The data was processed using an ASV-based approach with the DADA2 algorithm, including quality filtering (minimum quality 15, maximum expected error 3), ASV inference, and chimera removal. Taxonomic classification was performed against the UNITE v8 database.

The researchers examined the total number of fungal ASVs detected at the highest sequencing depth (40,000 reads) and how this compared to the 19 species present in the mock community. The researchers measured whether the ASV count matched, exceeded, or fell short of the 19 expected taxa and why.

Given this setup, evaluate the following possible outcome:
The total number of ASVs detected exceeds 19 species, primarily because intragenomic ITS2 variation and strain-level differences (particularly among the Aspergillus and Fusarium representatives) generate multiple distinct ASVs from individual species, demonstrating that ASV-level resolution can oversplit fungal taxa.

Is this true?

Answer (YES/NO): NO